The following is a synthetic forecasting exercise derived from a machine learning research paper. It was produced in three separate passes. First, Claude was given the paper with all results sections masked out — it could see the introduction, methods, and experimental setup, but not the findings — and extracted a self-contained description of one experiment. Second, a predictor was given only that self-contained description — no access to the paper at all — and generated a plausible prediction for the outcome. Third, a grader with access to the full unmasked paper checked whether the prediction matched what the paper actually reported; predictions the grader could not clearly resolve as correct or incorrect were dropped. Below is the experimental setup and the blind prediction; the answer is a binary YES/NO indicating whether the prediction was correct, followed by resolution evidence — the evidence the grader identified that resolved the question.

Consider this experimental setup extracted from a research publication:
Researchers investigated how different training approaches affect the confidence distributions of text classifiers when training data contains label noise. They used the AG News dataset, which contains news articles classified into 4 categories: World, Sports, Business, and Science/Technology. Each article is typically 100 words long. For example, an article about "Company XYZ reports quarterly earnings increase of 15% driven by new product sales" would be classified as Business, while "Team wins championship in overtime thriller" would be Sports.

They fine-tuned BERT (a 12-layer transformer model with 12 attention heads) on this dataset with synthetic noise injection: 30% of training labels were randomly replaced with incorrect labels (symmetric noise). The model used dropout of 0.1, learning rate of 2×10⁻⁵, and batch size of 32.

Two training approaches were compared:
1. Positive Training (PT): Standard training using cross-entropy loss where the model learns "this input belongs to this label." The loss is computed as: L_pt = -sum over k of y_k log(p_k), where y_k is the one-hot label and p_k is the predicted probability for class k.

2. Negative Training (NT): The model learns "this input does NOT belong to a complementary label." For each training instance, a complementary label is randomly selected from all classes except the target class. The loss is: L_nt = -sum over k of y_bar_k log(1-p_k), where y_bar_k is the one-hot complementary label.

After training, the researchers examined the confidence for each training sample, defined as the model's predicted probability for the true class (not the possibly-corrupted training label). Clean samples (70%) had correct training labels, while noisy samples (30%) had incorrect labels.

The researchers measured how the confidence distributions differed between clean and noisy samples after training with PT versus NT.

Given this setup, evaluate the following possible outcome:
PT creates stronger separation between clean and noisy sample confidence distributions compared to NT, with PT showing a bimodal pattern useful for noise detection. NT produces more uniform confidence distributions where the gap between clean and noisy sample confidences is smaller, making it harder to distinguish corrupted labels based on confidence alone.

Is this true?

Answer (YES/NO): NO